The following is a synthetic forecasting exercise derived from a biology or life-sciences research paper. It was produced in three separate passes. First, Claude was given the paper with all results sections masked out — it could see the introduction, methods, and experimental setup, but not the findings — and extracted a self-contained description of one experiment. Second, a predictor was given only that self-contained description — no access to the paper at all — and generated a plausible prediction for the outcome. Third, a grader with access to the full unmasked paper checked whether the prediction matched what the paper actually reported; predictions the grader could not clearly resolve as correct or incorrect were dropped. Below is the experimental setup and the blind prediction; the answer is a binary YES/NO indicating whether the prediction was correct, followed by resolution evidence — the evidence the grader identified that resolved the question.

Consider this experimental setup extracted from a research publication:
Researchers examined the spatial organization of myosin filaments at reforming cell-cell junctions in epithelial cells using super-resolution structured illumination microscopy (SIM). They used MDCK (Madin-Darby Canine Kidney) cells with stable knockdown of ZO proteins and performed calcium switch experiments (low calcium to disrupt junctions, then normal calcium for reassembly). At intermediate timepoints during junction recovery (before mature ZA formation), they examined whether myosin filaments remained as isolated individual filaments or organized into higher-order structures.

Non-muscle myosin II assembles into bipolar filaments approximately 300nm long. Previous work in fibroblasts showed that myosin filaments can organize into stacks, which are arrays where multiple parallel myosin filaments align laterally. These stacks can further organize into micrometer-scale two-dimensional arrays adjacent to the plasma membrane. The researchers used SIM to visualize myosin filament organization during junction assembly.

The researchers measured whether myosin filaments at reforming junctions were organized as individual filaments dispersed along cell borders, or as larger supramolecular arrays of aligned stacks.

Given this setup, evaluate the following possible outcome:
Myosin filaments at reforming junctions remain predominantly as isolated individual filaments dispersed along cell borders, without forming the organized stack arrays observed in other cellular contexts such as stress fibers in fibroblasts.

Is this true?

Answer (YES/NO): NO